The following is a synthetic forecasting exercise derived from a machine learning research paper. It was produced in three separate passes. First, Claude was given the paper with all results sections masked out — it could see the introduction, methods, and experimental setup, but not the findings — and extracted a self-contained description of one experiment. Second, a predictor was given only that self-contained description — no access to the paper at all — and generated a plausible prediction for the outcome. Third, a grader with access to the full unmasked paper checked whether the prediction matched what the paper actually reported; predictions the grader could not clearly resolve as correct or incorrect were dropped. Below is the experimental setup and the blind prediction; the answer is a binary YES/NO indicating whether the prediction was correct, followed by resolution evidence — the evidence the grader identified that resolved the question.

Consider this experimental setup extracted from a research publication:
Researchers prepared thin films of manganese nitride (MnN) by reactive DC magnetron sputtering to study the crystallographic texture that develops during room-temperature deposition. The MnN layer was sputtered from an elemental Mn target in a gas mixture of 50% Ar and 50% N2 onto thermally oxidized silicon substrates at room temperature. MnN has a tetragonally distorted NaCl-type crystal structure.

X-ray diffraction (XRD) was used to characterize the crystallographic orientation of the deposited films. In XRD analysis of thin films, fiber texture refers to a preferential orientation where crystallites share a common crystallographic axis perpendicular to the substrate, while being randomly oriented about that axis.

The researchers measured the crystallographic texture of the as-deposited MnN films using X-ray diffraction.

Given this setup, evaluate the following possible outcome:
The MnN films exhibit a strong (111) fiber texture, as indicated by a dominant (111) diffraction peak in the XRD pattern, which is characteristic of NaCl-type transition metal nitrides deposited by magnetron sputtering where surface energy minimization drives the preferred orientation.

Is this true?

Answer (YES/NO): NO